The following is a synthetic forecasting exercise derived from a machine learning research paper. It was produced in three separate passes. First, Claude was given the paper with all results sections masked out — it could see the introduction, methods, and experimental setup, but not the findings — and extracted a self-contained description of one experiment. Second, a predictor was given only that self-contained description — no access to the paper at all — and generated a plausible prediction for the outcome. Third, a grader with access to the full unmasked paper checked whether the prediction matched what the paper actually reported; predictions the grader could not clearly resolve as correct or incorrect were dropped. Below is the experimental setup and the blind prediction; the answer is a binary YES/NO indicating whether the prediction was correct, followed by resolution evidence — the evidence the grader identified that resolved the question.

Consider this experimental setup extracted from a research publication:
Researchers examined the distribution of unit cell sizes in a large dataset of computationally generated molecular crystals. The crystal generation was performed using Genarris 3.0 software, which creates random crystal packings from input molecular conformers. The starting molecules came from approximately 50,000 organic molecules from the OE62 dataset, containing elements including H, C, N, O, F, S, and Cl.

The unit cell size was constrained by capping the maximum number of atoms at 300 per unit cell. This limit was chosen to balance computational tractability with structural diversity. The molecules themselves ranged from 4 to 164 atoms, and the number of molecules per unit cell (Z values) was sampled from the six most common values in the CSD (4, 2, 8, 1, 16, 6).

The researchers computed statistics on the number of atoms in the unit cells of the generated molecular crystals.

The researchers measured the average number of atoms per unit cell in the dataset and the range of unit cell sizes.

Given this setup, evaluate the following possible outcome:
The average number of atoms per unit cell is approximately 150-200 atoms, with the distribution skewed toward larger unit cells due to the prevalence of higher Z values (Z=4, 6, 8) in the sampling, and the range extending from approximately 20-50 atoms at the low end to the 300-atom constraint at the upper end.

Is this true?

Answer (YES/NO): NO